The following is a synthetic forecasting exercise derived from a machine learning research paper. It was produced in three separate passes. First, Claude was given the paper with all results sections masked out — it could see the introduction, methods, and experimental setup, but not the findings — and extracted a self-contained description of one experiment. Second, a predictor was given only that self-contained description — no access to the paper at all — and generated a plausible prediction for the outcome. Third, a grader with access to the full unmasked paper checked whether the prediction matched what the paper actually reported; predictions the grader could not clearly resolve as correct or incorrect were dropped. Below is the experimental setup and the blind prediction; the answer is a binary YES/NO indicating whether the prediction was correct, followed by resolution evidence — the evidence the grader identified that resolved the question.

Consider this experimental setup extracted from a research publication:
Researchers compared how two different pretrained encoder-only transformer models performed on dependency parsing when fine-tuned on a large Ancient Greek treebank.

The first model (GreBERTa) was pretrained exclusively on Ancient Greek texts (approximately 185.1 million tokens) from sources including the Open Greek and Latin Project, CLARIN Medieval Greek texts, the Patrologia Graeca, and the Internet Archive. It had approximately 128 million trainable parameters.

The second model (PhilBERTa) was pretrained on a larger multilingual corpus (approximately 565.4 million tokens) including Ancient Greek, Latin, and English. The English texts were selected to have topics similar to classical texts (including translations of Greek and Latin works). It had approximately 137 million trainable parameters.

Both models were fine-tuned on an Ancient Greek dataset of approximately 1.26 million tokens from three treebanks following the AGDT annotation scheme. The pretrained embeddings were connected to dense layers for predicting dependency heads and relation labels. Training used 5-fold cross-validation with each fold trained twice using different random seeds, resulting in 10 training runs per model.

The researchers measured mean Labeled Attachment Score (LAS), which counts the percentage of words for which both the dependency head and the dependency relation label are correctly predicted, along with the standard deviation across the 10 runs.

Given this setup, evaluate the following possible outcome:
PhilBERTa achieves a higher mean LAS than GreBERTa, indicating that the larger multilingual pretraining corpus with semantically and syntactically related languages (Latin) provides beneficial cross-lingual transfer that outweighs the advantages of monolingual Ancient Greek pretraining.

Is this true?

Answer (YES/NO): NO